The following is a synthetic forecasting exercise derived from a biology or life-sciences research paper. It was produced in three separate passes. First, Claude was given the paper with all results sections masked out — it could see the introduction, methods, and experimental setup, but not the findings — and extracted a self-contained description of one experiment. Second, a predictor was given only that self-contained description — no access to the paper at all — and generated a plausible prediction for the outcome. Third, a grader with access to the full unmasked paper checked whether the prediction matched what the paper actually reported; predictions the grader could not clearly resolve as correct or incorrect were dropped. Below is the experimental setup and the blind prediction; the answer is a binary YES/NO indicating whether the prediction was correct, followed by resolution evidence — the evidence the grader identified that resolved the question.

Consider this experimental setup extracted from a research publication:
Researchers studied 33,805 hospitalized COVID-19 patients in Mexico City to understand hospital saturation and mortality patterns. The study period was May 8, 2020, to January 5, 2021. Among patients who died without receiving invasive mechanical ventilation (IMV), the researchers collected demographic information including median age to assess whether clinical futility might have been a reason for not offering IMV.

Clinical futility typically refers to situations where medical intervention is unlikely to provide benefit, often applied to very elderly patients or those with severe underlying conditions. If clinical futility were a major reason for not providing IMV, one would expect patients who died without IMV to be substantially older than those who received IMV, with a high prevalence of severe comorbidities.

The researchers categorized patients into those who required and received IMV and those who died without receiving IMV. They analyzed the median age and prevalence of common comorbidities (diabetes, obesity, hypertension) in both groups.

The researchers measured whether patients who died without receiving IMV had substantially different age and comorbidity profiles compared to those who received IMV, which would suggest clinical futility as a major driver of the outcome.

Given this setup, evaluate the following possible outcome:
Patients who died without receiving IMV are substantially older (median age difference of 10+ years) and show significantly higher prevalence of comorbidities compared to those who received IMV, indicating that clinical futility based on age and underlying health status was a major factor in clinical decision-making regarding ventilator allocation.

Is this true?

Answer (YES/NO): NO